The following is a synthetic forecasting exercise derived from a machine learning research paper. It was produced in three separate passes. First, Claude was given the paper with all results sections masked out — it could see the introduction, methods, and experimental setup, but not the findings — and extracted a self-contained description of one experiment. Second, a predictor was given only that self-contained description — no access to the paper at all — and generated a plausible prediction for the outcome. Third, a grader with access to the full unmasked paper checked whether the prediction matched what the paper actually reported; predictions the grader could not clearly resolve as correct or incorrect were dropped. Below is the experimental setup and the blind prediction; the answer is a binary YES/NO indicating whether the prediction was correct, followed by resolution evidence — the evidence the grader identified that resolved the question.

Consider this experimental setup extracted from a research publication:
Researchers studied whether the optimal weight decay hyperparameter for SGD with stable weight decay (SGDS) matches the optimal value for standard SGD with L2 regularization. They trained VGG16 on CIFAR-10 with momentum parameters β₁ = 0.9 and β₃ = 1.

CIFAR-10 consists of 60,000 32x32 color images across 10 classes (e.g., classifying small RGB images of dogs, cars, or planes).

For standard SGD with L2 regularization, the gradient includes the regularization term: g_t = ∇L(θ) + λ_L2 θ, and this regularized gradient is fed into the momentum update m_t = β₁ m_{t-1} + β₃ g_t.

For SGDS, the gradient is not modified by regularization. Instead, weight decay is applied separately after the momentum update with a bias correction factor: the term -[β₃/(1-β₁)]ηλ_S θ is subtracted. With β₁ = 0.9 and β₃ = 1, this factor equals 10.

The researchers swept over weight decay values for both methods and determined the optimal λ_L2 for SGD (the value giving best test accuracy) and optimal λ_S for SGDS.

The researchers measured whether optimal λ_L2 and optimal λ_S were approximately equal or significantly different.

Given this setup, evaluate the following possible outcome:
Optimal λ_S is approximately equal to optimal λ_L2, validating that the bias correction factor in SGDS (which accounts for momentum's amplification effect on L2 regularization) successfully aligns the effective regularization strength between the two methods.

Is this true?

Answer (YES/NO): YES